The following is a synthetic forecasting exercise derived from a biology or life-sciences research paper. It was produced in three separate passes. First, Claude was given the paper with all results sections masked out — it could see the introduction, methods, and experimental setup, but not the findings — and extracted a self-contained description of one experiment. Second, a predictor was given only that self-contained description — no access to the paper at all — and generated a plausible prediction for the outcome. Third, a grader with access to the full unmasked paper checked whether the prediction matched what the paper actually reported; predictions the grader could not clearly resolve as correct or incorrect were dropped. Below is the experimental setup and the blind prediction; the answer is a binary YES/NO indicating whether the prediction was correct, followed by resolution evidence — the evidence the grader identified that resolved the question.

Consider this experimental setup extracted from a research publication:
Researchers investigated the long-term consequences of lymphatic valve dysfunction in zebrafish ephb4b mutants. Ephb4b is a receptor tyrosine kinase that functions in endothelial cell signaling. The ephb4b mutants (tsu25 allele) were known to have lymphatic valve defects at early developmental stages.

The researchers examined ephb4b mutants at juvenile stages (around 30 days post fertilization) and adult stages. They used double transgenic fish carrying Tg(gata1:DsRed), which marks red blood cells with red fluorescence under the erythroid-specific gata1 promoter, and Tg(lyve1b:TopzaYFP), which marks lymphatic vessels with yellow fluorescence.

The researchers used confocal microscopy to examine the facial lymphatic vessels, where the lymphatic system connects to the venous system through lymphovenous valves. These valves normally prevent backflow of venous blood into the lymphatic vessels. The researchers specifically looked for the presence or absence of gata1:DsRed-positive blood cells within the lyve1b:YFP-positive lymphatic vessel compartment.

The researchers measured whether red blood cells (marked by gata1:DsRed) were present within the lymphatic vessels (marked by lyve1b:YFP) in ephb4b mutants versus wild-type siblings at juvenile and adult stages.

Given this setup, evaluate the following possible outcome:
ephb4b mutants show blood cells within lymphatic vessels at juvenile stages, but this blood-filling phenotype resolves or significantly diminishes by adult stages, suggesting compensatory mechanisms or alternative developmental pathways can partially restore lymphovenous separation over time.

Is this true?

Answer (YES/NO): NO